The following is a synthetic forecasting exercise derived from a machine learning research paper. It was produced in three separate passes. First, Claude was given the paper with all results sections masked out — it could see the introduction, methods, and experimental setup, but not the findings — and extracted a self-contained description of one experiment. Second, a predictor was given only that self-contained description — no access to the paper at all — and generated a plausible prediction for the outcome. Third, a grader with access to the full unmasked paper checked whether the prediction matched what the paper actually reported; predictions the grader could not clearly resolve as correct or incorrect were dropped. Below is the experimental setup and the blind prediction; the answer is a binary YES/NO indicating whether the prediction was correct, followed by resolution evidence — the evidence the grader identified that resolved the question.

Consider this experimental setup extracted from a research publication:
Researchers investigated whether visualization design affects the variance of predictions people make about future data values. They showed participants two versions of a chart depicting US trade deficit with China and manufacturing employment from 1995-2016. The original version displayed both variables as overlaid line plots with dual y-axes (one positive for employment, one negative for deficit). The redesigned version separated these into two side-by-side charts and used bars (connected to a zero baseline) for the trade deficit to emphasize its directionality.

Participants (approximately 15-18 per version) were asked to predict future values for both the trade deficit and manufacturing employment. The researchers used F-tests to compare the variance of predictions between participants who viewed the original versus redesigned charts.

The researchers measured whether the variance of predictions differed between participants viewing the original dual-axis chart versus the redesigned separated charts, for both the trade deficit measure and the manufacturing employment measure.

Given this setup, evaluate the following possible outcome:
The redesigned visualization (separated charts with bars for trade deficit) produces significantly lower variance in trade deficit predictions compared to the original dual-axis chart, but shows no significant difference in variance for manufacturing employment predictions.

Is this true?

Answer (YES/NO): NO